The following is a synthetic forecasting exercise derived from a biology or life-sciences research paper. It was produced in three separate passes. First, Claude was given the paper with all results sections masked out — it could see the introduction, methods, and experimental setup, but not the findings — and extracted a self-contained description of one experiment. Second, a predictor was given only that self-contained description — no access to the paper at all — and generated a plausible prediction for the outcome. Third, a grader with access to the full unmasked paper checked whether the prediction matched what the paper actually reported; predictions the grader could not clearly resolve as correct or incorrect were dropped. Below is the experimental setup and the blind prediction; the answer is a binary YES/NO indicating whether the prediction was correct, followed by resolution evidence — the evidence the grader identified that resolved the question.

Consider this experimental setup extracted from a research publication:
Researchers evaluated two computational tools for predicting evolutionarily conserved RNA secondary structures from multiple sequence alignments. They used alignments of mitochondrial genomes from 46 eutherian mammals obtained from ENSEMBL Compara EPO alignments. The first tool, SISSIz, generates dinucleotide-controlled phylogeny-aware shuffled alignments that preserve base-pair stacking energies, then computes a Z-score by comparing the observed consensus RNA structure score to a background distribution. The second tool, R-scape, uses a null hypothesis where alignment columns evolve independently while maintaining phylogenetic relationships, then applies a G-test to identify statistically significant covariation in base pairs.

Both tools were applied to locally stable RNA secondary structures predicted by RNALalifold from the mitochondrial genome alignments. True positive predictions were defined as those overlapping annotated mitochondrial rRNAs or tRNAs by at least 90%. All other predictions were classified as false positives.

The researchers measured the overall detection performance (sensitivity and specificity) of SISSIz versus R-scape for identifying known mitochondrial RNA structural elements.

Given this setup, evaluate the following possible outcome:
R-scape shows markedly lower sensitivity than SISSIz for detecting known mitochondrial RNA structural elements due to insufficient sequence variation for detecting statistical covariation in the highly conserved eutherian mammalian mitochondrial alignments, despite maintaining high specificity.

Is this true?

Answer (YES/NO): YES